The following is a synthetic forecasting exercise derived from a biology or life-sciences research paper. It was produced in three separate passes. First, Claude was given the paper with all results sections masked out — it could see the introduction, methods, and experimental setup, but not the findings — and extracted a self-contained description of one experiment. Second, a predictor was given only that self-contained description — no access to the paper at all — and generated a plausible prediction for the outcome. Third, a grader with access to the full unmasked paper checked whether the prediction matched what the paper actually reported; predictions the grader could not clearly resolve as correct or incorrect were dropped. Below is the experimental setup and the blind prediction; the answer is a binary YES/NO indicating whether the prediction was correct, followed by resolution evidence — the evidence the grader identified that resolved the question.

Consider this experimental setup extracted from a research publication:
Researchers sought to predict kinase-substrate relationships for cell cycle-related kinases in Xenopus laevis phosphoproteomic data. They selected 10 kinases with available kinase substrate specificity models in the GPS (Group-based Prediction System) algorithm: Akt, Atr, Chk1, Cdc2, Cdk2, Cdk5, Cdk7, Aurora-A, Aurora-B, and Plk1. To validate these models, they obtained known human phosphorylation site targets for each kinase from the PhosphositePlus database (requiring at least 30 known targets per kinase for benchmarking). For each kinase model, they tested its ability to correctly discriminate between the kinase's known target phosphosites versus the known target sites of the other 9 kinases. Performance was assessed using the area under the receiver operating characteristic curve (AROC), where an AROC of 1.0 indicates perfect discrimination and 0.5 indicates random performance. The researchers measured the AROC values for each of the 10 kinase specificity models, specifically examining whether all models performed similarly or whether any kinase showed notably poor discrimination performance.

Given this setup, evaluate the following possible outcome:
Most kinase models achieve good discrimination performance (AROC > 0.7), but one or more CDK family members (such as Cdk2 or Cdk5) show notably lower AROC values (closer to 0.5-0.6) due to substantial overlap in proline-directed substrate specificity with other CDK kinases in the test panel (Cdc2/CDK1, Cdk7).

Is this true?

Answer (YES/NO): NO